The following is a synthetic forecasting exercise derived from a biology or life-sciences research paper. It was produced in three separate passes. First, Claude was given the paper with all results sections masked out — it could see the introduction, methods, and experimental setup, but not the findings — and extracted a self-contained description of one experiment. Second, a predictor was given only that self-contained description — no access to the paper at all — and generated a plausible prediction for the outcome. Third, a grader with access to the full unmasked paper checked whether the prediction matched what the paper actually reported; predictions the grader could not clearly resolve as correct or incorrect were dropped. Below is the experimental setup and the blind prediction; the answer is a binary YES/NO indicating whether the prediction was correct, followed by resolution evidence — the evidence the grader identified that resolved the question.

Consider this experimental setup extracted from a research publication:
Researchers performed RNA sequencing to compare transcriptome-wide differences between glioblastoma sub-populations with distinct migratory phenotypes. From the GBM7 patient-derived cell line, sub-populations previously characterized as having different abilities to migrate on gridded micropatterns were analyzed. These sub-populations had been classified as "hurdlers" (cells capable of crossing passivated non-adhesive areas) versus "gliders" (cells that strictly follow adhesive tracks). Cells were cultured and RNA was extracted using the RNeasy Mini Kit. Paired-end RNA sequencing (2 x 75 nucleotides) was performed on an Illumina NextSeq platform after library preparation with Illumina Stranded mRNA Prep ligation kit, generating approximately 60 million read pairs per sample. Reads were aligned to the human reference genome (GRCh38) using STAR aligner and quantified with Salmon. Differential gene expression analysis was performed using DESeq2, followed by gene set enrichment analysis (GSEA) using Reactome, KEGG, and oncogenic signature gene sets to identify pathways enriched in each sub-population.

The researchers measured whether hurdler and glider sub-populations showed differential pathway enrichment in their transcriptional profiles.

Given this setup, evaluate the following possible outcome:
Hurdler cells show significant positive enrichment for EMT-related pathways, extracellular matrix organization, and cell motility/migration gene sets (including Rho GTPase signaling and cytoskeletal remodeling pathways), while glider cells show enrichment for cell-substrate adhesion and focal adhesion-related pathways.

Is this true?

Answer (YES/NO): NO